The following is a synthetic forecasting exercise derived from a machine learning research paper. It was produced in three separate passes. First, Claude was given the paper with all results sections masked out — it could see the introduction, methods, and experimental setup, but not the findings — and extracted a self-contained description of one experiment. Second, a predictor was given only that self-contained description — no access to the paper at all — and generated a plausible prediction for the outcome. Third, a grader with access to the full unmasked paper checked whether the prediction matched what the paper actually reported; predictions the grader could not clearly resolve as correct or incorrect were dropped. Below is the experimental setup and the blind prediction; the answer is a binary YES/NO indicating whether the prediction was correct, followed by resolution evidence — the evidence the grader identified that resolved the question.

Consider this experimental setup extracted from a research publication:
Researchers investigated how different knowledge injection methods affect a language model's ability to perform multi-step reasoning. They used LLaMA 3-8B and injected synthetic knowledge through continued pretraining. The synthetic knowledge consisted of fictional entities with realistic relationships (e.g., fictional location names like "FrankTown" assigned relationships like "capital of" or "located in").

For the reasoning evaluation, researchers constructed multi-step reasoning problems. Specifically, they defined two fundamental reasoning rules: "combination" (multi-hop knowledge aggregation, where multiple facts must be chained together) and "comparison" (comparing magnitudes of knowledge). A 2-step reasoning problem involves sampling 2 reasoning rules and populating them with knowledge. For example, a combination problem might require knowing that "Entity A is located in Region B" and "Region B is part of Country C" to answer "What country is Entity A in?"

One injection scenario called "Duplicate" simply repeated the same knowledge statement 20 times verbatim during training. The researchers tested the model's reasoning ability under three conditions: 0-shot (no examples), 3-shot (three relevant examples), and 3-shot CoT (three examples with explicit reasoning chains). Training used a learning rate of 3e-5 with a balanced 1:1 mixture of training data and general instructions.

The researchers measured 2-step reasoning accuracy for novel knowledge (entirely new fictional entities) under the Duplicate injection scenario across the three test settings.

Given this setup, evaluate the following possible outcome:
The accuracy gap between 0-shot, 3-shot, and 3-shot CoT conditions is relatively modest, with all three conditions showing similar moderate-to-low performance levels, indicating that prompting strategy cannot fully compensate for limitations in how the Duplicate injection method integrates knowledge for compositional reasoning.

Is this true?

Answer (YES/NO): NO